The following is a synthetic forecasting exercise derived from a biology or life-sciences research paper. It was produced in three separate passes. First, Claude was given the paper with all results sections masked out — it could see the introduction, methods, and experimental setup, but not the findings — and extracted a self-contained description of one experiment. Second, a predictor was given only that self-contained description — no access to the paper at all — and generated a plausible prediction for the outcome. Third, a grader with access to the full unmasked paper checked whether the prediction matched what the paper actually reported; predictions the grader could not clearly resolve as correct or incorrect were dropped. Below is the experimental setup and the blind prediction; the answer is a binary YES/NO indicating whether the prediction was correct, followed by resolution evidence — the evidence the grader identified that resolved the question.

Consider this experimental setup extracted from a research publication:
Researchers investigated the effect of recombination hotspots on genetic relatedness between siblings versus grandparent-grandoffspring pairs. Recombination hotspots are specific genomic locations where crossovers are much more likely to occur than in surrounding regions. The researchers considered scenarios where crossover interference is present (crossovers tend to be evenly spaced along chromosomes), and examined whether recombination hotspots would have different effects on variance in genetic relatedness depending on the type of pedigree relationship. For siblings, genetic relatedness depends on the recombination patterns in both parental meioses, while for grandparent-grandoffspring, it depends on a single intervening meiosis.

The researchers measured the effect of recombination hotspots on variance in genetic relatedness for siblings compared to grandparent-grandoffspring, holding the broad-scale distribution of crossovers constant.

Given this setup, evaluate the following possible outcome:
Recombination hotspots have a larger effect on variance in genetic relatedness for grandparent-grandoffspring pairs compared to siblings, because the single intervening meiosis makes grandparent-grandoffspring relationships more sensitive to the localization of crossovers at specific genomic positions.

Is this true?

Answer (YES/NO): NO